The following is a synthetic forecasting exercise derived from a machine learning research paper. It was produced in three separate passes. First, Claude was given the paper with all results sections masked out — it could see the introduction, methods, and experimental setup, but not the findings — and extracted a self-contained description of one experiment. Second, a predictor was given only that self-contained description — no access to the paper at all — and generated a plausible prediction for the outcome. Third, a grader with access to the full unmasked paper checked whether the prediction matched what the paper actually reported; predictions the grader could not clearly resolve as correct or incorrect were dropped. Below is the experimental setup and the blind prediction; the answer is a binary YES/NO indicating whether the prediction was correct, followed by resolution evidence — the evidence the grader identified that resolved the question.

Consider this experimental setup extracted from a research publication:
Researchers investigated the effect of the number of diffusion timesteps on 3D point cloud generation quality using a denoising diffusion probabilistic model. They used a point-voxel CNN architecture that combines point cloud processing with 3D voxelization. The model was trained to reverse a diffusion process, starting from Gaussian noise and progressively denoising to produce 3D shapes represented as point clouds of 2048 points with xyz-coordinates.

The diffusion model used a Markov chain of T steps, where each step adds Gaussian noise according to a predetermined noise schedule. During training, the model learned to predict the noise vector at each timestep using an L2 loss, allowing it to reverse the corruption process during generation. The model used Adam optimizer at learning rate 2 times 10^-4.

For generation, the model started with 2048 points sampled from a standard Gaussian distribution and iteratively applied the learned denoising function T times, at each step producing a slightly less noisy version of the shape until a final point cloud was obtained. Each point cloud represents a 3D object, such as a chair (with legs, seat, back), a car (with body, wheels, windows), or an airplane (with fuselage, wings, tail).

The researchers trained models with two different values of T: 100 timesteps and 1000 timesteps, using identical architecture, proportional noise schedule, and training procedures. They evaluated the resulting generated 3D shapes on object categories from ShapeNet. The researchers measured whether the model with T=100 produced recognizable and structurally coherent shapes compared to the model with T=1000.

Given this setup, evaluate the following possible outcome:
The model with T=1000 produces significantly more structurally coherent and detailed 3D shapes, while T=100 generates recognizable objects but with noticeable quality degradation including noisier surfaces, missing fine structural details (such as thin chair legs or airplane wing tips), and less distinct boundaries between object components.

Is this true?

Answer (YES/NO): NO